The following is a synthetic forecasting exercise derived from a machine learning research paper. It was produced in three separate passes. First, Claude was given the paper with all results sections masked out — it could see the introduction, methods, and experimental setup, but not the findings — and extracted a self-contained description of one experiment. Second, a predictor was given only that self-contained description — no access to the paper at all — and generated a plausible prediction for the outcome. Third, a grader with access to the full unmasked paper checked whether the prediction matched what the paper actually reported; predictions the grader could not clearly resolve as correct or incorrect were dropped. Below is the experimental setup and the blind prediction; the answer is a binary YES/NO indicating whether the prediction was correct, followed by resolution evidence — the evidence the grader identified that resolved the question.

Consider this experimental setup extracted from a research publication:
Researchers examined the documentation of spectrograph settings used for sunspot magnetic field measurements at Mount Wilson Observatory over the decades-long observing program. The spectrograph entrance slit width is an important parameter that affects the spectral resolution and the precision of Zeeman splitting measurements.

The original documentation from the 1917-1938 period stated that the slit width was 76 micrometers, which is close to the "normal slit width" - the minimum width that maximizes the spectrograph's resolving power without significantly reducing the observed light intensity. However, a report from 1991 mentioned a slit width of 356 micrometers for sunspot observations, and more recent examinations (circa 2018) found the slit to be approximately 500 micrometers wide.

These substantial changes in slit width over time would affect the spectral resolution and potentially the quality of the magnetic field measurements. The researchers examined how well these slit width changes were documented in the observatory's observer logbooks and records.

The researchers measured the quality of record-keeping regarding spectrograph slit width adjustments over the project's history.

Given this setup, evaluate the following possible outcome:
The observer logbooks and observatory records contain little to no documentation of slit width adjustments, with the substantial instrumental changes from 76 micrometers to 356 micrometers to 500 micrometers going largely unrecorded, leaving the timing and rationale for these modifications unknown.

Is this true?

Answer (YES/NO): YES